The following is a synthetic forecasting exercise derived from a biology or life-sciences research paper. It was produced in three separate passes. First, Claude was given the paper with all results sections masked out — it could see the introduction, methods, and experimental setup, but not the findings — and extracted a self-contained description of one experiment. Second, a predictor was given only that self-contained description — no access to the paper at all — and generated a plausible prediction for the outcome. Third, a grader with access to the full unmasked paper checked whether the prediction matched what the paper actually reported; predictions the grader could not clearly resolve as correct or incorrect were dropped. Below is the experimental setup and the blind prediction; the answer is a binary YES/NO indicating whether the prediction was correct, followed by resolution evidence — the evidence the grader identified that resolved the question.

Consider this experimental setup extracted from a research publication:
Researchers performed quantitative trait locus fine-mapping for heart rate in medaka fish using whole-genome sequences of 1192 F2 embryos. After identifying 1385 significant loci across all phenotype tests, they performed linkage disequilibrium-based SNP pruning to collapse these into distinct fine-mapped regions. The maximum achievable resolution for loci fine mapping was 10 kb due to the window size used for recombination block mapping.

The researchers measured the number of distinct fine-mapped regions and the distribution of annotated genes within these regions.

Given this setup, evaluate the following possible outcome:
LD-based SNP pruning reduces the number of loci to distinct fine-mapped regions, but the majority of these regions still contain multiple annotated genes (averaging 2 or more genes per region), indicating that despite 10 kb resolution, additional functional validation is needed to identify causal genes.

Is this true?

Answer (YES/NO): NO